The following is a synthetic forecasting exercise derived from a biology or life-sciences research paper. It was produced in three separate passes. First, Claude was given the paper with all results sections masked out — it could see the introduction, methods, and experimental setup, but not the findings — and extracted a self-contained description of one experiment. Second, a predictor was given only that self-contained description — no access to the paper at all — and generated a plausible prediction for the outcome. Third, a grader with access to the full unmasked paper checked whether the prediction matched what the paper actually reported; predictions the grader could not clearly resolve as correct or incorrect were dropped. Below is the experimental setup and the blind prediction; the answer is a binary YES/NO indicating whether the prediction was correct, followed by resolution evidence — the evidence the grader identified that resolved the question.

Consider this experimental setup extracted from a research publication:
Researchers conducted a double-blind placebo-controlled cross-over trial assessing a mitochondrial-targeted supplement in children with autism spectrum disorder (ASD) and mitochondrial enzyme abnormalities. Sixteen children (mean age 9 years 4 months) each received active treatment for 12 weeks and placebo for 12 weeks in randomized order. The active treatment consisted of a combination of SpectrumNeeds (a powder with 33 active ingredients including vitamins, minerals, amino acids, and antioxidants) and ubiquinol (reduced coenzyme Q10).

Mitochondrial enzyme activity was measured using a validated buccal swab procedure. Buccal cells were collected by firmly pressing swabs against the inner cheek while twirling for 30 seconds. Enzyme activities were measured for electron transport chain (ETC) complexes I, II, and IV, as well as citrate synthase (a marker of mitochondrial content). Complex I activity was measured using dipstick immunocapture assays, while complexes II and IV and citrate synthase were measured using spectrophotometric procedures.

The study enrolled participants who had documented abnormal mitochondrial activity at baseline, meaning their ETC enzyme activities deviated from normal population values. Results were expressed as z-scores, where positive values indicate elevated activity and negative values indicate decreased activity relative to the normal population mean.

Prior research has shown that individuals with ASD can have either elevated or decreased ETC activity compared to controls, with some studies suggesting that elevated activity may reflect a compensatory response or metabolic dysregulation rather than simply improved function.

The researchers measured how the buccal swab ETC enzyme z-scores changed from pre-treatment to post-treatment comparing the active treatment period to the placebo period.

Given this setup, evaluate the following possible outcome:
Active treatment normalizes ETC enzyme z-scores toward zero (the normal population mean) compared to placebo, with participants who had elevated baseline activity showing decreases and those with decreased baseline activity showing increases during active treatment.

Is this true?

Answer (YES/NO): NO